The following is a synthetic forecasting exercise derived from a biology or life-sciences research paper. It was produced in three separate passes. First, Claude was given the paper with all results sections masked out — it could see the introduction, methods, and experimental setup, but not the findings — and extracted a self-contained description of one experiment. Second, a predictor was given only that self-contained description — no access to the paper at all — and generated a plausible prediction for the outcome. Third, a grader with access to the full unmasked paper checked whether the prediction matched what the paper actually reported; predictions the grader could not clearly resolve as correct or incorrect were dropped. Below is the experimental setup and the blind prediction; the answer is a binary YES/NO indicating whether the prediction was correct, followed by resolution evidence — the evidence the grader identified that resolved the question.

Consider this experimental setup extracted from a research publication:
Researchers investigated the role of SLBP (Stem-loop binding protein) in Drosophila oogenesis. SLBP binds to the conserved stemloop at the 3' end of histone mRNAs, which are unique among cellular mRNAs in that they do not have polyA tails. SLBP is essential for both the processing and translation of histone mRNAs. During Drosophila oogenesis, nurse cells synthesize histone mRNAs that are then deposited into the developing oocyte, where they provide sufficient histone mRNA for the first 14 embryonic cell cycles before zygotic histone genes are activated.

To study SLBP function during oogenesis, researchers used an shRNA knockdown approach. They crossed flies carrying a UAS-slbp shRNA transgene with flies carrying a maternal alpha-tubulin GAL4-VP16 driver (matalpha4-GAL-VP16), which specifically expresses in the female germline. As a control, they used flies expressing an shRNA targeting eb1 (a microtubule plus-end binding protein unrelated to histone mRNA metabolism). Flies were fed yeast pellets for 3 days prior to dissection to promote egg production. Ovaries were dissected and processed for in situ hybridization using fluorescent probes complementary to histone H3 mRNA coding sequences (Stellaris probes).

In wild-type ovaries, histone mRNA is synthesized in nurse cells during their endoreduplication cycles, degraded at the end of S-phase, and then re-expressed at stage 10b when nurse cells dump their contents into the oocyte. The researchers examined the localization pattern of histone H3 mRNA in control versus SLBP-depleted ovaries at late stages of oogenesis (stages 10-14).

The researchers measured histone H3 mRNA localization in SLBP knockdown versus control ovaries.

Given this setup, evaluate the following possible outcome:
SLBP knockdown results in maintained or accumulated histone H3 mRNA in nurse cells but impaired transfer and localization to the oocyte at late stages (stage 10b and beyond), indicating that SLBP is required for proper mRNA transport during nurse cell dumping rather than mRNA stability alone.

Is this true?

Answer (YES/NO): NO